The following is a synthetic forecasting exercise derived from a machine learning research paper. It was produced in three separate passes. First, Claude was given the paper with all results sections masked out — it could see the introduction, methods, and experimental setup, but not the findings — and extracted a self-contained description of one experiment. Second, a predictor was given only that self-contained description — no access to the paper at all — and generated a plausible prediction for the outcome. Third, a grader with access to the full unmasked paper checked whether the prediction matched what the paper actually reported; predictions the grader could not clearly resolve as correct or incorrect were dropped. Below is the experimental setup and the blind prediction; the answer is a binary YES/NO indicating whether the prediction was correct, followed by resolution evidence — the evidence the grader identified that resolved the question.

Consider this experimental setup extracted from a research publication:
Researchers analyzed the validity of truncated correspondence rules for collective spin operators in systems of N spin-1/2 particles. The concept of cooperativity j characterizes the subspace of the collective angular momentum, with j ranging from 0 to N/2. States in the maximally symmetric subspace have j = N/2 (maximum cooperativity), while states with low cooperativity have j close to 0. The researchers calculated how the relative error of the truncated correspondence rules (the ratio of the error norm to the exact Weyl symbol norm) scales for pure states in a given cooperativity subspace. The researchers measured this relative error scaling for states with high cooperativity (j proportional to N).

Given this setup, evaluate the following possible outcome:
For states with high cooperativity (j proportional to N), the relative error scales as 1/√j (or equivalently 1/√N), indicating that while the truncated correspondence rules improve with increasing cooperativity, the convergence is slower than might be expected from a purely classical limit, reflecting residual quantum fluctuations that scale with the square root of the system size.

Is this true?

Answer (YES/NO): YES